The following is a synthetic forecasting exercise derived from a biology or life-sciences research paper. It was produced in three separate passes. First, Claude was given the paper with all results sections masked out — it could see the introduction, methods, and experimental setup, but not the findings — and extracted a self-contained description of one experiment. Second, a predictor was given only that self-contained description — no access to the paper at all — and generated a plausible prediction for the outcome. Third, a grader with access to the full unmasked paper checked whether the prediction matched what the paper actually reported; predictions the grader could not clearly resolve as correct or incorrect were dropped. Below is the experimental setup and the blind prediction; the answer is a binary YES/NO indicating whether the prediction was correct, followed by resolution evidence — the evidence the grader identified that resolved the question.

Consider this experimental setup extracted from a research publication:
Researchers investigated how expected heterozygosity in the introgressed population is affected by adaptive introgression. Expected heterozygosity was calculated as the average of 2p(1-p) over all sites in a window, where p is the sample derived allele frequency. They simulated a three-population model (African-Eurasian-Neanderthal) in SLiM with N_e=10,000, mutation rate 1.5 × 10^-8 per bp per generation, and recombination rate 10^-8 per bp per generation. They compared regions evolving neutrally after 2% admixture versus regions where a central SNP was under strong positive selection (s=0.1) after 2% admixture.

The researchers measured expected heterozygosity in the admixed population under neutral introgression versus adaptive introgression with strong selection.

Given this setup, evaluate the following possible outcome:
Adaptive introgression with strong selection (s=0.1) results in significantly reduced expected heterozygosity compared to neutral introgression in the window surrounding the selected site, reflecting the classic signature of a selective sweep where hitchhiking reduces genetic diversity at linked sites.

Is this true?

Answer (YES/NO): YES